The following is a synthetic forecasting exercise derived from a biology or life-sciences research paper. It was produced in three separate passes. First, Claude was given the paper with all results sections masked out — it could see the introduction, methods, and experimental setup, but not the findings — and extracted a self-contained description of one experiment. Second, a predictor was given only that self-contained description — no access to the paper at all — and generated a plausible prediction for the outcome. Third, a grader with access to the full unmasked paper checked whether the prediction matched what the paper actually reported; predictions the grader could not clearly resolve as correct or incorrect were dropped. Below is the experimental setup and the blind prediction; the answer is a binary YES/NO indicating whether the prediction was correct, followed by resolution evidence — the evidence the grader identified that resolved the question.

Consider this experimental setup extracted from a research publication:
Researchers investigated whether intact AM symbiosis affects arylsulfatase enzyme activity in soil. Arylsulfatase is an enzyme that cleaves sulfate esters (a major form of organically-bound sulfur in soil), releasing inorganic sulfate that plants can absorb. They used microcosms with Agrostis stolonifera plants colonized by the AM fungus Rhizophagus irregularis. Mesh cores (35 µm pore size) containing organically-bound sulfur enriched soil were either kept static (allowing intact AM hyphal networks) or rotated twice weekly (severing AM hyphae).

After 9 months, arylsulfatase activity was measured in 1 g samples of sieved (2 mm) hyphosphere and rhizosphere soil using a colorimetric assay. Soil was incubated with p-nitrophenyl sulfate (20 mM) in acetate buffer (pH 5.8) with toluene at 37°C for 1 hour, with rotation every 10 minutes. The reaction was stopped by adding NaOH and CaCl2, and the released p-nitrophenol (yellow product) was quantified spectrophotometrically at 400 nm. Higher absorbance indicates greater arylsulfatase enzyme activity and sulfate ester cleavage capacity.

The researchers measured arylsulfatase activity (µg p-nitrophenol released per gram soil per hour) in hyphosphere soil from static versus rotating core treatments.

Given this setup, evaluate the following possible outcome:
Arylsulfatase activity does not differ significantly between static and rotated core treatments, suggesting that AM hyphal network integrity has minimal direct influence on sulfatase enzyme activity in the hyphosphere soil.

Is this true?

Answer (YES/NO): YES